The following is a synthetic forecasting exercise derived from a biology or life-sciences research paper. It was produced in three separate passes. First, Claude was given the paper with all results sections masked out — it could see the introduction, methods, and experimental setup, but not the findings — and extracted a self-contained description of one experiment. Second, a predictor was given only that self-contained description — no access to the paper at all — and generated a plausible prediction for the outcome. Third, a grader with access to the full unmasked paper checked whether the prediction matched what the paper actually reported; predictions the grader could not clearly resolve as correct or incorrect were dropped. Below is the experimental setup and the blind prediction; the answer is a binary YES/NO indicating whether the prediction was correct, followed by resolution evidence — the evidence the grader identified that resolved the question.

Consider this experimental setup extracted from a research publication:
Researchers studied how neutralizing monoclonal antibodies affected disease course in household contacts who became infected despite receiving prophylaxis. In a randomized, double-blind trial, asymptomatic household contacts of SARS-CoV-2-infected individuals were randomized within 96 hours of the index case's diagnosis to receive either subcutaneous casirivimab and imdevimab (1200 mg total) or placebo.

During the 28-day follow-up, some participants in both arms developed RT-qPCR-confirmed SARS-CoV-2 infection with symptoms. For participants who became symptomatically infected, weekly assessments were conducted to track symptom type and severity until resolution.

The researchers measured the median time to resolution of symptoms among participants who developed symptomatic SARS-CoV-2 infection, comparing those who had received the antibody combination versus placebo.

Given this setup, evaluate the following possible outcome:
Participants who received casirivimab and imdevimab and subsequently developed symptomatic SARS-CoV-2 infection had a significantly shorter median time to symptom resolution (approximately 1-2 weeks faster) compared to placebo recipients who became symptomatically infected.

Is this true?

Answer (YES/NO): YES